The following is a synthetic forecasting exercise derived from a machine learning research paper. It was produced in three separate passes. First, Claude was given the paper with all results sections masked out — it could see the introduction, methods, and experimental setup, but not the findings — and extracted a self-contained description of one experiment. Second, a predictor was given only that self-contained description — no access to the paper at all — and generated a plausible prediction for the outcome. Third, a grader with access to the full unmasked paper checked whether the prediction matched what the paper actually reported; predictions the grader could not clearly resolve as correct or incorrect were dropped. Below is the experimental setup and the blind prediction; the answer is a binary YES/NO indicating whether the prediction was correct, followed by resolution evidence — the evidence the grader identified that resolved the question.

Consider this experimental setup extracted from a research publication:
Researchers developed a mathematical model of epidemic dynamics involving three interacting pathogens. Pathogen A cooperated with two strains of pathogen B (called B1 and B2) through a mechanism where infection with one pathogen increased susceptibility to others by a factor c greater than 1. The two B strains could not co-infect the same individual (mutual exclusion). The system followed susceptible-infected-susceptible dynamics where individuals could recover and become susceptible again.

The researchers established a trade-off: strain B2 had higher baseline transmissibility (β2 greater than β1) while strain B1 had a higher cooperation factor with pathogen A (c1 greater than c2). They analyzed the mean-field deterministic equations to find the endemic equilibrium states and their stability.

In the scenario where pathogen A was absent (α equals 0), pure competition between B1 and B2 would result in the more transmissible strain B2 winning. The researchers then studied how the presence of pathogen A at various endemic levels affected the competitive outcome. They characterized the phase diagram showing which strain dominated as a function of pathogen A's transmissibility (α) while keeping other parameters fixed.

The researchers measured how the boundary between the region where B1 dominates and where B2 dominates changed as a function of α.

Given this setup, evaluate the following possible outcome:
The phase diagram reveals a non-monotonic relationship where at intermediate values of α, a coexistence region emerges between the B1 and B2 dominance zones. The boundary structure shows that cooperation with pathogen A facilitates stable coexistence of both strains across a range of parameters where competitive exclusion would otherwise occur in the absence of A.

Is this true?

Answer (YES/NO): NO